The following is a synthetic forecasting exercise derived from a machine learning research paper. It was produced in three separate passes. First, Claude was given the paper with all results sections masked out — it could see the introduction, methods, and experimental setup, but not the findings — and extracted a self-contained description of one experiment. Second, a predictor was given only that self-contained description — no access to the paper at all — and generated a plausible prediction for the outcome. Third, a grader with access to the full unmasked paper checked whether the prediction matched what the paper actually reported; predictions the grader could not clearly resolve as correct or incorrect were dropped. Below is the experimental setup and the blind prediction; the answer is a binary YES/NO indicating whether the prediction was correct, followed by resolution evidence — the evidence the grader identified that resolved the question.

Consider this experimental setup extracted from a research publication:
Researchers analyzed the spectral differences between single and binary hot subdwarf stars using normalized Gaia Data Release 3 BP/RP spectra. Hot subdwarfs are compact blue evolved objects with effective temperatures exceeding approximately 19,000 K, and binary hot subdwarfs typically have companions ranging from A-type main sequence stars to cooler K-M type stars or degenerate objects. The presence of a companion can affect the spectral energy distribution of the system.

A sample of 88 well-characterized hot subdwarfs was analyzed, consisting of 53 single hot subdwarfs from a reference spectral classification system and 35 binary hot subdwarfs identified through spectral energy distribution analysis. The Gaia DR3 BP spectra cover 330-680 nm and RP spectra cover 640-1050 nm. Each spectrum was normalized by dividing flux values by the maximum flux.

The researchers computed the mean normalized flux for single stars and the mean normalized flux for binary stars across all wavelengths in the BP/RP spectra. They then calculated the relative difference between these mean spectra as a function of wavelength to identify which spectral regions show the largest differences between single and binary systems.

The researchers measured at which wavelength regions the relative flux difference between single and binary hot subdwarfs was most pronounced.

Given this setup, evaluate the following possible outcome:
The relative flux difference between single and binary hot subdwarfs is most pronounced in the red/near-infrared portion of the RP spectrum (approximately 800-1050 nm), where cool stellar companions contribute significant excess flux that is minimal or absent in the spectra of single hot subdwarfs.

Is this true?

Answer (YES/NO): YES